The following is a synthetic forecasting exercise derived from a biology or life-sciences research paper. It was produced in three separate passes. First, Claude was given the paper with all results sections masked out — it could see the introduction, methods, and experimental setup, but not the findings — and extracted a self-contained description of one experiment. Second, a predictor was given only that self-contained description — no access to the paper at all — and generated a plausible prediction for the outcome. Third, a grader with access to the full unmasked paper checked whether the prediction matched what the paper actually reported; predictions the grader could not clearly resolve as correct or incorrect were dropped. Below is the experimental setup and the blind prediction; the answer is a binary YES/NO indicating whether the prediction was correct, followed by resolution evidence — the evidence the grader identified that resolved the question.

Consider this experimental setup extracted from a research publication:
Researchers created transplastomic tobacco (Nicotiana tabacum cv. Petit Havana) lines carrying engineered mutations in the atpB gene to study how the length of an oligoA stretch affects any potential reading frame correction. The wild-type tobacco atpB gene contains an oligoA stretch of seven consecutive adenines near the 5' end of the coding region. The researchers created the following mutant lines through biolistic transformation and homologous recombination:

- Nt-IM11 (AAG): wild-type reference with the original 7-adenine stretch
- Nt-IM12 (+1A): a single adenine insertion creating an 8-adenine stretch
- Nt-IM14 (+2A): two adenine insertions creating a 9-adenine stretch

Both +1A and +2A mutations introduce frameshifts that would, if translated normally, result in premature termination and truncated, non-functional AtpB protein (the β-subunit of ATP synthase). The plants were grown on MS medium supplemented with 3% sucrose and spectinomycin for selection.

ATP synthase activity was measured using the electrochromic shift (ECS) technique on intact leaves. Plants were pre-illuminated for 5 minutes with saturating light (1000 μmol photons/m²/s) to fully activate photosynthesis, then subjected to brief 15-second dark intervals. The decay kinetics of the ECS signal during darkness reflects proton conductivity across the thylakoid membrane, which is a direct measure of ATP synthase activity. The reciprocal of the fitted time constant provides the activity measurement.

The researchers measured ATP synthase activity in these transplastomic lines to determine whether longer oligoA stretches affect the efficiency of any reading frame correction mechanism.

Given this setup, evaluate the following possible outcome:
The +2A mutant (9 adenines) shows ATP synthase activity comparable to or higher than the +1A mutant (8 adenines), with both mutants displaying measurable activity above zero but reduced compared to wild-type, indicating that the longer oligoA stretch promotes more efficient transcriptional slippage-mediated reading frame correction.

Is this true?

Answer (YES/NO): NO